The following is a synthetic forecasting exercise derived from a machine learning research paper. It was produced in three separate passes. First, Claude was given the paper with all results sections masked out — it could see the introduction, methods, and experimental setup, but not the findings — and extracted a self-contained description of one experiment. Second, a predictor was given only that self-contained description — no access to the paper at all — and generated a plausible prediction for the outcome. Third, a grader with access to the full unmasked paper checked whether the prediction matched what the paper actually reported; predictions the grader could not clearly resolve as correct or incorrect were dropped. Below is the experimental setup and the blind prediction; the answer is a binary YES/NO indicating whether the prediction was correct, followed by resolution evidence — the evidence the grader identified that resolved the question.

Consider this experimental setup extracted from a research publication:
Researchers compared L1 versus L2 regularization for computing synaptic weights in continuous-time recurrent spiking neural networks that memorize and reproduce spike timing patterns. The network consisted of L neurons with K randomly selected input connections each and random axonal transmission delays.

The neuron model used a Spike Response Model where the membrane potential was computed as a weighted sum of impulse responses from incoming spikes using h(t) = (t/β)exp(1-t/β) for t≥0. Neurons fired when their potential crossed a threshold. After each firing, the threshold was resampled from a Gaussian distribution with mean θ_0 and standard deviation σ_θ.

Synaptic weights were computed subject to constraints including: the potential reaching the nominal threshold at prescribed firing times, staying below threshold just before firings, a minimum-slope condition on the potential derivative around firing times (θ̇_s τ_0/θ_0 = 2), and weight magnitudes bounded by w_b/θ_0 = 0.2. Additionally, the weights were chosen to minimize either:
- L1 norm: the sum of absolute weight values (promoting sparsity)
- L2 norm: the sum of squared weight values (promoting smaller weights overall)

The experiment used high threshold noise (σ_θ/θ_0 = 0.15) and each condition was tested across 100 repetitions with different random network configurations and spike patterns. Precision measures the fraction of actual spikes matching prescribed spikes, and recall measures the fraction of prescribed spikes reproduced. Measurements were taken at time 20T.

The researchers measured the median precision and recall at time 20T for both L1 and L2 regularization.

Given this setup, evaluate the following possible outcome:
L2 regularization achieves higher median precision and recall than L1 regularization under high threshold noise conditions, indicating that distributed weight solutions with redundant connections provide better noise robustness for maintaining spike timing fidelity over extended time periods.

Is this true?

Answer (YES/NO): YES